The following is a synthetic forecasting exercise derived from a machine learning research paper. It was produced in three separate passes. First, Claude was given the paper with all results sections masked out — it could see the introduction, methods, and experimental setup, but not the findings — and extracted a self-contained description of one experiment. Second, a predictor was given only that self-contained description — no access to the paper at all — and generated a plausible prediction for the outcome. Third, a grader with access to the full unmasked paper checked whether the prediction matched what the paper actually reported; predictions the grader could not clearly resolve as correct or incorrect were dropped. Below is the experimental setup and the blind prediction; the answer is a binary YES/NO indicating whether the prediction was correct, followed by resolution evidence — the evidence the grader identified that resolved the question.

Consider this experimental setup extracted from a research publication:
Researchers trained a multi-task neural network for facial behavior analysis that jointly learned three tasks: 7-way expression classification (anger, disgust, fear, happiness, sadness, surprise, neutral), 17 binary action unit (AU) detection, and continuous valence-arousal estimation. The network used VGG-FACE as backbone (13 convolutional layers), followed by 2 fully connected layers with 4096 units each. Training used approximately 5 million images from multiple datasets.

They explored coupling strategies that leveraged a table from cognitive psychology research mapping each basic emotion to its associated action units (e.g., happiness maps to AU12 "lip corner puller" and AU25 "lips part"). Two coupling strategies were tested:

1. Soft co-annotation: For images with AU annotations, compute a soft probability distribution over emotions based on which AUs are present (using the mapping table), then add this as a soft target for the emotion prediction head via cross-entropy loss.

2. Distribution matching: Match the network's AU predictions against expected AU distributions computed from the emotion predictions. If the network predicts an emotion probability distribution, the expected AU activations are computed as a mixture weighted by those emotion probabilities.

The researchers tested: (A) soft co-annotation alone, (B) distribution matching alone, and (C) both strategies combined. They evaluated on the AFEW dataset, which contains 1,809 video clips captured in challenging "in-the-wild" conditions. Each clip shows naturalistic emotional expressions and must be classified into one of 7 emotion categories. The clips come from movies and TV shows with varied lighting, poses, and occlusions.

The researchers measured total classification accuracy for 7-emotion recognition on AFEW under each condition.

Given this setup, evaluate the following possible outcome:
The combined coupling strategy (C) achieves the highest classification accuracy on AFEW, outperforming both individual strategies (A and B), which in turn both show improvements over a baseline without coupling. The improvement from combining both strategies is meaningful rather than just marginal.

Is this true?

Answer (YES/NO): NO